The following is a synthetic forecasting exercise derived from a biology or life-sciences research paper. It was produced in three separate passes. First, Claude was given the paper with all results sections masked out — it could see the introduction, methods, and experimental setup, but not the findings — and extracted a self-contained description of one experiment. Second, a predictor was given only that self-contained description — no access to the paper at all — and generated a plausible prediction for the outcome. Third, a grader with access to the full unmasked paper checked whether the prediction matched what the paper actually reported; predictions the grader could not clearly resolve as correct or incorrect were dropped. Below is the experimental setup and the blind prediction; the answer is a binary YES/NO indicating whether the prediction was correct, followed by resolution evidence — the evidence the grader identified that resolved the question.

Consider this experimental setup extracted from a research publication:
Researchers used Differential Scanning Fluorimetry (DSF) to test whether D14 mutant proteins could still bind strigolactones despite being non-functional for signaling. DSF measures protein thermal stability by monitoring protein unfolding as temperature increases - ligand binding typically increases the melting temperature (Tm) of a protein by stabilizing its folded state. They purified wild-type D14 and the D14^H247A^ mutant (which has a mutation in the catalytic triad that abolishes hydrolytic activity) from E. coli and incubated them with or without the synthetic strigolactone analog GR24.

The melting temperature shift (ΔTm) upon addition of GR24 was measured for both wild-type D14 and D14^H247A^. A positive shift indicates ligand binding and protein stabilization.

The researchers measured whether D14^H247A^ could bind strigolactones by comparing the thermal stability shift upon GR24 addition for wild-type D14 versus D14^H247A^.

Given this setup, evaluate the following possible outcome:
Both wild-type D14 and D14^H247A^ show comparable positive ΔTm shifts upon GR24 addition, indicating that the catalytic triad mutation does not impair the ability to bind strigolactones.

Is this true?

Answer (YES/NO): NO